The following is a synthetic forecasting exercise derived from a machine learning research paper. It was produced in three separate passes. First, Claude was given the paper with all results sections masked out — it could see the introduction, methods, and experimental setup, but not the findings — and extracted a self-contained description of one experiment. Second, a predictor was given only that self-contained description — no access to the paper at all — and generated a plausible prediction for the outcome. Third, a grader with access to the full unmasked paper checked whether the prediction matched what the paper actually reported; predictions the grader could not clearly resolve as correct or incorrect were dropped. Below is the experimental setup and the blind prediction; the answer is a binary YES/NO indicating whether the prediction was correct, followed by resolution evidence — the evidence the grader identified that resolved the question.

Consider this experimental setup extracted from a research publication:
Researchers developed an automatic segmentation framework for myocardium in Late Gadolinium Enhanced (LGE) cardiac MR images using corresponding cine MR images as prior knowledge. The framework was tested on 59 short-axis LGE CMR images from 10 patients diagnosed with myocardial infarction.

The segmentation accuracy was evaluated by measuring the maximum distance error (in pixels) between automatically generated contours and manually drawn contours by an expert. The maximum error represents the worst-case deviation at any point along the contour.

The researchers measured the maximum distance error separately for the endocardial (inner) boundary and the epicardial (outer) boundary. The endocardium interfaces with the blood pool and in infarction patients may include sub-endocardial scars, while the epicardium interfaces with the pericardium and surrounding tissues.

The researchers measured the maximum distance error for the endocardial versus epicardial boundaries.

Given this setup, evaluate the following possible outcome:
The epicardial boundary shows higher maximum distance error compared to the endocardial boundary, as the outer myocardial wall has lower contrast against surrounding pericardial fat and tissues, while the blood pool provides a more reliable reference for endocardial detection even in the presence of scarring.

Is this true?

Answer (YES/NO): NO